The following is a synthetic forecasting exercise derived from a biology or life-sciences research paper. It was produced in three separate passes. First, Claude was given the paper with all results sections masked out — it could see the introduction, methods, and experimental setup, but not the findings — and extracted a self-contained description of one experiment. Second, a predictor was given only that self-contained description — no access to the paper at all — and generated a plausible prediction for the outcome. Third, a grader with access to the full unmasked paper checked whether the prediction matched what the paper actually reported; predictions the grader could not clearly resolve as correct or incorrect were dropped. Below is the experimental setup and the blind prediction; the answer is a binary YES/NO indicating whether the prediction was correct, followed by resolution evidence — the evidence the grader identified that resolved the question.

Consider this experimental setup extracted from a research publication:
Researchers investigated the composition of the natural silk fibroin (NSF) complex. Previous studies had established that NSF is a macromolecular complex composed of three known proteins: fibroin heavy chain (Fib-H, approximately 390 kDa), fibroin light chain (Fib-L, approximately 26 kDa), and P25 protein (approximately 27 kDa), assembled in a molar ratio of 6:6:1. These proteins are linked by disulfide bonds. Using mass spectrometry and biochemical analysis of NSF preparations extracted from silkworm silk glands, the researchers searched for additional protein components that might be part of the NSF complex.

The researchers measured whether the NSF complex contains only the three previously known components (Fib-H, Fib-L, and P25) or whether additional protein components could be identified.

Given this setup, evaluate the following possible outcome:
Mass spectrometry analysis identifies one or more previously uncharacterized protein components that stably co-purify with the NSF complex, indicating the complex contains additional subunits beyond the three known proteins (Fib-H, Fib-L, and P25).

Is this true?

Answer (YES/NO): YES